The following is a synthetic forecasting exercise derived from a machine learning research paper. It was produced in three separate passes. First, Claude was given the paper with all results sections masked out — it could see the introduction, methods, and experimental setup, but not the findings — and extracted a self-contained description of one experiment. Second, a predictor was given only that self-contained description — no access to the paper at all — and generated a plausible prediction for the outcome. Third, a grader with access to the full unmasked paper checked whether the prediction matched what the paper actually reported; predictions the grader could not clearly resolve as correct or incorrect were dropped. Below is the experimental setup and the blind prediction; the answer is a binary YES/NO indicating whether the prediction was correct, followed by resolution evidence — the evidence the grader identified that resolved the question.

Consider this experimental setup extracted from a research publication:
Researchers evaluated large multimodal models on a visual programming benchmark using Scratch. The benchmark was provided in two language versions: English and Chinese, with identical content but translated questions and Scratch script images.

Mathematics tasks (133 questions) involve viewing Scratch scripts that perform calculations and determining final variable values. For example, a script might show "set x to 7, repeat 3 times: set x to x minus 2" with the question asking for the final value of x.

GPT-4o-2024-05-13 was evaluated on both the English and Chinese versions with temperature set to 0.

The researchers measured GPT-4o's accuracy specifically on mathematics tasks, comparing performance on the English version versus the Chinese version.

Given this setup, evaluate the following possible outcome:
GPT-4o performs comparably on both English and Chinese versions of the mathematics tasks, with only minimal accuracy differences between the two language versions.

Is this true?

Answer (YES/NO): NO